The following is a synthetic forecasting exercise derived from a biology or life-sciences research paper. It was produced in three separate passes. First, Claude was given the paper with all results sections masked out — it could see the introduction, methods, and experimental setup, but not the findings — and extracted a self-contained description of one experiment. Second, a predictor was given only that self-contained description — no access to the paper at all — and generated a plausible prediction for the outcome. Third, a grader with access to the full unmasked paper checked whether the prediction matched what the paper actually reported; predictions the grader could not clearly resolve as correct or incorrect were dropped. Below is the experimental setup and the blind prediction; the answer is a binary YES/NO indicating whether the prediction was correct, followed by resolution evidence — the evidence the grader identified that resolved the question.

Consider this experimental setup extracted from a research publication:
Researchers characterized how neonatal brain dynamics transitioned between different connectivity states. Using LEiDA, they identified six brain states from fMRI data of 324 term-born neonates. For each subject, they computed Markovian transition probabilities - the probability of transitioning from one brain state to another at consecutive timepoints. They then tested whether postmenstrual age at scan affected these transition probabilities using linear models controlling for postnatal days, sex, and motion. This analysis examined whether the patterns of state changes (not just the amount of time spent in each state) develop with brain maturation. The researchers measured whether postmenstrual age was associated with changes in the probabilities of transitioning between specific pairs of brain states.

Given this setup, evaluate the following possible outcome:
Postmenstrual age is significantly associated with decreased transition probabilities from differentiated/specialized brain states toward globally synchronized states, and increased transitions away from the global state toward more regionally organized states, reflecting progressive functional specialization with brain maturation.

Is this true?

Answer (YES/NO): NO